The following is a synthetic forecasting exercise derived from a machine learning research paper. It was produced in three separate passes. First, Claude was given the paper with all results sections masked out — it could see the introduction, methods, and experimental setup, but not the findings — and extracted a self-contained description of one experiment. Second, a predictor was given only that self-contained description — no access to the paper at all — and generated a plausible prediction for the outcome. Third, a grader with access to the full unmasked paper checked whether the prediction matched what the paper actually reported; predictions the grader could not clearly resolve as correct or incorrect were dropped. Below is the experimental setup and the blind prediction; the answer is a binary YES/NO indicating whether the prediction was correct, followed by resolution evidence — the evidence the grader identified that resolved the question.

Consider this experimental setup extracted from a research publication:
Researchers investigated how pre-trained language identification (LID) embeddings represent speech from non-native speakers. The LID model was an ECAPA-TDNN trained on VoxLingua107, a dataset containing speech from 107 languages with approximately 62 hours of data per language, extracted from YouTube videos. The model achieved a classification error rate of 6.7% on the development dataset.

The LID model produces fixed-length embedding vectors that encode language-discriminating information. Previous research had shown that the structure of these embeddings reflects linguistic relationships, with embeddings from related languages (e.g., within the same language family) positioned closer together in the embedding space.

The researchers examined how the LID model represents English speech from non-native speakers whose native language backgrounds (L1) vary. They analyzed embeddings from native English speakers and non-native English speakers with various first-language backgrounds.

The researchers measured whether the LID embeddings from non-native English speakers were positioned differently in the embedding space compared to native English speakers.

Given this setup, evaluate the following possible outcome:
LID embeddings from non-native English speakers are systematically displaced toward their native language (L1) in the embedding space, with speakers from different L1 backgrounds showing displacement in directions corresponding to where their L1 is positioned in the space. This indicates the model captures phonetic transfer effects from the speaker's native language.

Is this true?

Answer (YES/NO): NO